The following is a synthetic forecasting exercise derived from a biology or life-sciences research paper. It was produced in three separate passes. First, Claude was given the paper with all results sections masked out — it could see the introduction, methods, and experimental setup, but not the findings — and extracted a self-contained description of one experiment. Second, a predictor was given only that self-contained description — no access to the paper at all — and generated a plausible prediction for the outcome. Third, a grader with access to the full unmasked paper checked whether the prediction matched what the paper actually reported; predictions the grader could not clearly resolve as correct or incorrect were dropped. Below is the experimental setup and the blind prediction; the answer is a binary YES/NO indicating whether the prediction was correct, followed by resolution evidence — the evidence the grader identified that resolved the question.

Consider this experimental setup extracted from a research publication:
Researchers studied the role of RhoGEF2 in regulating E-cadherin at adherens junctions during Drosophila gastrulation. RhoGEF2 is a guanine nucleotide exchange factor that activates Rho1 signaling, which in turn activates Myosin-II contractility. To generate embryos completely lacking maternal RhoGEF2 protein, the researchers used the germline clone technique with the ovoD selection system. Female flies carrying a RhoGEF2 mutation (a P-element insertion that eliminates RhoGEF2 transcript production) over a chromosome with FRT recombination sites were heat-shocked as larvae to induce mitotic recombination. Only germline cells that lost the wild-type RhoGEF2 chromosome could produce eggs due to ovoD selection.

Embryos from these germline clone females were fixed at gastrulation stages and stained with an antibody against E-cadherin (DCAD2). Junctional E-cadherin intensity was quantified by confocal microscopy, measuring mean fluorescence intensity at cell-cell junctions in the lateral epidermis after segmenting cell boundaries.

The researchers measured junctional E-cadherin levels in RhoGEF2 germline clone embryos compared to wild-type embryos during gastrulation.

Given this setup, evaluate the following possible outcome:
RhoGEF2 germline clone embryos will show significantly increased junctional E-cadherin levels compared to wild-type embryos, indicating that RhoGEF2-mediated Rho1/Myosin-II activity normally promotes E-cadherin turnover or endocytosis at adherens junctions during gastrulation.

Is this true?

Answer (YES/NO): NO